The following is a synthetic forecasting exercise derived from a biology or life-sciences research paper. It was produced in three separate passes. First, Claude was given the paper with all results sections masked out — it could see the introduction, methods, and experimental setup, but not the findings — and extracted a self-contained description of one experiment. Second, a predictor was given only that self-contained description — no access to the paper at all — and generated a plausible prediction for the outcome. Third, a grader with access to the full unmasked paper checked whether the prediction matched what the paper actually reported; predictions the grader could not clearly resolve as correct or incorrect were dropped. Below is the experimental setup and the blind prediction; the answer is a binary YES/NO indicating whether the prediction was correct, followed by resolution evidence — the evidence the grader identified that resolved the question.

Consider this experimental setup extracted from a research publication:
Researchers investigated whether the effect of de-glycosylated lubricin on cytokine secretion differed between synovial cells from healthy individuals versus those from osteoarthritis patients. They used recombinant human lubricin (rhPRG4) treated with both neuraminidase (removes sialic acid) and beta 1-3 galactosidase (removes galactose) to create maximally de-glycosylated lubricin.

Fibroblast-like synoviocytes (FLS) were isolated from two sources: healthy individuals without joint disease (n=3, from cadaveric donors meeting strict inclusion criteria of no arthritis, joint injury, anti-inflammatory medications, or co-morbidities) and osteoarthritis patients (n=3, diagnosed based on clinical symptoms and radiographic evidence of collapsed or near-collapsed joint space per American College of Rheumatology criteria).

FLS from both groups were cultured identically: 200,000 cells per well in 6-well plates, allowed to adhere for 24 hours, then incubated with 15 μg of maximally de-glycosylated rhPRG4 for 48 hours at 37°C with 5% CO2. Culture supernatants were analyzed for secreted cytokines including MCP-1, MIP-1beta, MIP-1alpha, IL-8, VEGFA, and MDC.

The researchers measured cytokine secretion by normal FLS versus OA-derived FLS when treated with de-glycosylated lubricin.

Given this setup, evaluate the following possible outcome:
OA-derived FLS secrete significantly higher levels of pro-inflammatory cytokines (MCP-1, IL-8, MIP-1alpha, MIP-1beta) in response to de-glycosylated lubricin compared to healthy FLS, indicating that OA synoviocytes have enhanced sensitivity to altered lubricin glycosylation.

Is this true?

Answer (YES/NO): NO